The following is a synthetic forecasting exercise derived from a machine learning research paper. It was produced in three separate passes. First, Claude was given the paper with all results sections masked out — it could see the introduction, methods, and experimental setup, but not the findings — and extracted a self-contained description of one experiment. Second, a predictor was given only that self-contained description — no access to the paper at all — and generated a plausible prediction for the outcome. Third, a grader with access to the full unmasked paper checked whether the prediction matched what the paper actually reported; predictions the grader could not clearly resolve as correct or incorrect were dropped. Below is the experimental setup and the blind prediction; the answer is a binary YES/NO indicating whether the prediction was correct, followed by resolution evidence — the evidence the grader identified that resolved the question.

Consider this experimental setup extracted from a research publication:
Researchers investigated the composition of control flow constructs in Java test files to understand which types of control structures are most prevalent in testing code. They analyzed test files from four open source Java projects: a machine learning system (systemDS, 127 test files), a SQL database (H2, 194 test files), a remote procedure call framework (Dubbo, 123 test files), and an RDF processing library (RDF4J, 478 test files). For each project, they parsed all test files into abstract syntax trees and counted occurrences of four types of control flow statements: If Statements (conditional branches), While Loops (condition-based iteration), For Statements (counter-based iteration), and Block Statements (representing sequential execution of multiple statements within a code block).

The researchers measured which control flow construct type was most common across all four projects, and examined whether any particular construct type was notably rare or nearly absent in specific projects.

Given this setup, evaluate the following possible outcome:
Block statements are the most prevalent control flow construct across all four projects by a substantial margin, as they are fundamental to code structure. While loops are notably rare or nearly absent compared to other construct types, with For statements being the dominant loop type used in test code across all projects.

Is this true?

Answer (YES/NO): YES